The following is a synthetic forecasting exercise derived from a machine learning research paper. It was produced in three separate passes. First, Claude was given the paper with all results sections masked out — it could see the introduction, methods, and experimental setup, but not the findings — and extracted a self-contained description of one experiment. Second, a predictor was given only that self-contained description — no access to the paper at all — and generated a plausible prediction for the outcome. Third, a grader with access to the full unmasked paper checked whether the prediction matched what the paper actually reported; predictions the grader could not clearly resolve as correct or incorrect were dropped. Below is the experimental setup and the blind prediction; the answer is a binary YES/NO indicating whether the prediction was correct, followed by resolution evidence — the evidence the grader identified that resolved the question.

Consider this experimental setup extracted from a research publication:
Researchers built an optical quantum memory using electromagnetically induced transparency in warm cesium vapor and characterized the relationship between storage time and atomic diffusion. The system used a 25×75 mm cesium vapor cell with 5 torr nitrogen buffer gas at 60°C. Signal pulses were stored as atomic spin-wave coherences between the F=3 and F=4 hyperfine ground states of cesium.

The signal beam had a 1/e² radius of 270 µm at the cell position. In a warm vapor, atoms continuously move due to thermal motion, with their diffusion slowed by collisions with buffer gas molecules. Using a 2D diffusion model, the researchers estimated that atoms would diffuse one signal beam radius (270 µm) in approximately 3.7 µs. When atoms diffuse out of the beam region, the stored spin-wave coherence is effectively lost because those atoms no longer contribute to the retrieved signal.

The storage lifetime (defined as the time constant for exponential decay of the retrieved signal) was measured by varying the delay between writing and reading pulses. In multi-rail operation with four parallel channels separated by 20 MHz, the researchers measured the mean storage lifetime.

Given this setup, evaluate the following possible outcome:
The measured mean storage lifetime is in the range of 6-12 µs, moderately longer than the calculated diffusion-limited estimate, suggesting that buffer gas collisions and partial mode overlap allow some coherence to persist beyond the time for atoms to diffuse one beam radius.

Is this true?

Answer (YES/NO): NO